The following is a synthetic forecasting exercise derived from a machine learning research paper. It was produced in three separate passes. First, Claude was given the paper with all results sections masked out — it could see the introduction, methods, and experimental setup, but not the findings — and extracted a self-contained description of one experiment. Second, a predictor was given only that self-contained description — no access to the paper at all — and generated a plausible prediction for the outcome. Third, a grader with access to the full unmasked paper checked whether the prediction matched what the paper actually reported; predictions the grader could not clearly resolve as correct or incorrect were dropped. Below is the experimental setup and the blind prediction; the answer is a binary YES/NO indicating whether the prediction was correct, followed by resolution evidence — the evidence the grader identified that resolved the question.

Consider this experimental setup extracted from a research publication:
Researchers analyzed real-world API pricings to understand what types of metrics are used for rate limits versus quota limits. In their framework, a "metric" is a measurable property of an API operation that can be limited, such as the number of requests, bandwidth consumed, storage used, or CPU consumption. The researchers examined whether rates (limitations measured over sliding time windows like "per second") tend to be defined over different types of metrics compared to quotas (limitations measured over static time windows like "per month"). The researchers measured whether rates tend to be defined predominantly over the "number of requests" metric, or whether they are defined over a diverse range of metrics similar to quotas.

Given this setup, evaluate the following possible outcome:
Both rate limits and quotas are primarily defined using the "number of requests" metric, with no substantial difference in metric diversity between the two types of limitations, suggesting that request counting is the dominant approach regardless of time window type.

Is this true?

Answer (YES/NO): NO